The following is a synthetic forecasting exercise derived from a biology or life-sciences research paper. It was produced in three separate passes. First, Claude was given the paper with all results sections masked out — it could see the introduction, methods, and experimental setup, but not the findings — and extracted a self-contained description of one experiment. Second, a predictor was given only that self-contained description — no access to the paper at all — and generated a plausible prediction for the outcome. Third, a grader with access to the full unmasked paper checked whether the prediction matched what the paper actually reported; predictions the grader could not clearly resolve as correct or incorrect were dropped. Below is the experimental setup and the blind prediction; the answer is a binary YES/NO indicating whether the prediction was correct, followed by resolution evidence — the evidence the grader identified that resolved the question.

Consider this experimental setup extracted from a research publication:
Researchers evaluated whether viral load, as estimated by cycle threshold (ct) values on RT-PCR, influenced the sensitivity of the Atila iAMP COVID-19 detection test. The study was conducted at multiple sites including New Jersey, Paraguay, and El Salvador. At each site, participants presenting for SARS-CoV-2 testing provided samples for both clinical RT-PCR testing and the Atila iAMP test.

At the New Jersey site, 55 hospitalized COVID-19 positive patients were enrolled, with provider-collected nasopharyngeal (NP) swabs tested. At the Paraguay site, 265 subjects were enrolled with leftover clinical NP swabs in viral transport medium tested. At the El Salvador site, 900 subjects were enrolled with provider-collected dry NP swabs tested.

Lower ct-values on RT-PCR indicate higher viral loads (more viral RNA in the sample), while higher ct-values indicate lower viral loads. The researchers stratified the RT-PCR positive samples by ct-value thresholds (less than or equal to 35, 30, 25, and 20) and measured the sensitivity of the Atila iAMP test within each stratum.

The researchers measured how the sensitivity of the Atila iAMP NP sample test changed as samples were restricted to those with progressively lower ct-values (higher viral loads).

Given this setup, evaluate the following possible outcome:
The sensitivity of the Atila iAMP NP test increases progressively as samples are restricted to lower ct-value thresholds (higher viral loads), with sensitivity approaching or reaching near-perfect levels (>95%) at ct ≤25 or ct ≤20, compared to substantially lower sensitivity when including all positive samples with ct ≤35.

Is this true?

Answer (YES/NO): NO